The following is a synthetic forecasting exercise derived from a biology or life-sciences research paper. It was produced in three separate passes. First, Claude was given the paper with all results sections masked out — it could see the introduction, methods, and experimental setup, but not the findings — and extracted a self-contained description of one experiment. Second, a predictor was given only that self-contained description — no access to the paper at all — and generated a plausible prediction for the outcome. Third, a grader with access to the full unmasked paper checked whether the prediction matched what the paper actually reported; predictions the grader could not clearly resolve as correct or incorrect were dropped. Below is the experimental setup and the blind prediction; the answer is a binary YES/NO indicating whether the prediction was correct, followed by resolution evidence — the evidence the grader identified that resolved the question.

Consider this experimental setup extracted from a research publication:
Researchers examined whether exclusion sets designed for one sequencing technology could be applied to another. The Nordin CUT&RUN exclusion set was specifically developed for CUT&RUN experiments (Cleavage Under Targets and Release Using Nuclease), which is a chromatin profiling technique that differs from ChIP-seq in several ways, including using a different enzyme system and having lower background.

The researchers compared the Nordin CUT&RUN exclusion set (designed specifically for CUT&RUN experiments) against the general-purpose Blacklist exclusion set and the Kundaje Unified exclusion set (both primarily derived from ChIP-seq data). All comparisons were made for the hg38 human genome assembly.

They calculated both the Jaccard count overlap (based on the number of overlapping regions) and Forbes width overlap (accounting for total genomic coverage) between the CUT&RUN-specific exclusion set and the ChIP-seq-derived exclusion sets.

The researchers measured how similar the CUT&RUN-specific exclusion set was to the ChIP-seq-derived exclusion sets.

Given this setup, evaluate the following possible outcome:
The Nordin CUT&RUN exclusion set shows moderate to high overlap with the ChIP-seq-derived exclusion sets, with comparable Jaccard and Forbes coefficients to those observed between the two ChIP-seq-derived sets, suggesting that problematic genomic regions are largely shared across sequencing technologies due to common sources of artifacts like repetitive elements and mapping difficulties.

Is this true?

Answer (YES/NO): NO